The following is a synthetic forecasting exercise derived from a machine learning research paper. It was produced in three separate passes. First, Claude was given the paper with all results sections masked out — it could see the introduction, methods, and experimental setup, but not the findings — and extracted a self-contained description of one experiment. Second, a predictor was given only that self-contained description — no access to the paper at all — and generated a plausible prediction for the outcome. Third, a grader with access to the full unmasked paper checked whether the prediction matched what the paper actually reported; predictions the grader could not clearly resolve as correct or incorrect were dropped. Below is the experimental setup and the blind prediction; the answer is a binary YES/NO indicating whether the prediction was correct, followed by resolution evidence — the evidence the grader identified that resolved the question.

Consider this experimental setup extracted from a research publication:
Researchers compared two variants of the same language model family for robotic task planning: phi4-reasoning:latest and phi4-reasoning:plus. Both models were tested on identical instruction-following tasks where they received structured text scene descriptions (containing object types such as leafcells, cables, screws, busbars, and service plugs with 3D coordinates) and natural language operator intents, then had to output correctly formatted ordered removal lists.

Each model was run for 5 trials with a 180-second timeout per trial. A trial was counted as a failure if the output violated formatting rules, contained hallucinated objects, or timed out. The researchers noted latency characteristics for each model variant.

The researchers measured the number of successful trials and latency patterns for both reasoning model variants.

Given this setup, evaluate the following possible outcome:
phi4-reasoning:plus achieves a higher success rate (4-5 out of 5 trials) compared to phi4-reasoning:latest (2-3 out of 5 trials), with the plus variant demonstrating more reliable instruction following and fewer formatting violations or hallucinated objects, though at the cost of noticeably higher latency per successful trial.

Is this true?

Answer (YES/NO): NO